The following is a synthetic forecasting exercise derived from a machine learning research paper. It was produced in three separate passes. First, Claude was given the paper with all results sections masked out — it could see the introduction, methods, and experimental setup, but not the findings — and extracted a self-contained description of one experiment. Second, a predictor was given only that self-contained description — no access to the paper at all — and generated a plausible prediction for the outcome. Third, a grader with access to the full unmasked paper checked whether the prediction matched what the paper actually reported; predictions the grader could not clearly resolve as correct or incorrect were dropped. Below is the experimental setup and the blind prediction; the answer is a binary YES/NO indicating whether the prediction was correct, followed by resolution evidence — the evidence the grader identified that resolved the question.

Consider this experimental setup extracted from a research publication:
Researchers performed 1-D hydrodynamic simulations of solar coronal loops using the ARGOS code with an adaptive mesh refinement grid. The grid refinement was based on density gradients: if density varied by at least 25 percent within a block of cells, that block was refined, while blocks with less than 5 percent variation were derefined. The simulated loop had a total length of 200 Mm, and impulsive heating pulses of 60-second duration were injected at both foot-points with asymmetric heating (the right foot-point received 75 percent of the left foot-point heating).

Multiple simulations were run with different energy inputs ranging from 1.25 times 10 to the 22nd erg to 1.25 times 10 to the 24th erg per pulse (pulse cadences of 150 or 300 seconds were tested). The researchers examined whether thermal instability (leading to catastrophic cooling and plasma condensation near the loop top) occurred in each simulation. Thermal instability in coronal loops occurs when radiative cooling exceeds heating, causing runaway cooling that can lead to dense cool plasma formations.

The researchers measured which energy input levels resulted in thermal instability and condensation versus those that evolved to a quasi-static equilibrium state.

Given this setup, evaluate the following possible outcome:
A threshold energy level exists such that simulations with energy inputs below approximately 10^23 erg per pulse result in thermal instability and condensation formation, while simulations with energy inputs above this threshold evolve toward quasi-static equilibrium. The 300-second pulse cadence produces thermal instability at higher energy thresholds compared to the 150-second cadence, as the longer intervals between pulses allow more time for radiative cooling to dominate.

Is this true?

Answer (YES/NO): NO